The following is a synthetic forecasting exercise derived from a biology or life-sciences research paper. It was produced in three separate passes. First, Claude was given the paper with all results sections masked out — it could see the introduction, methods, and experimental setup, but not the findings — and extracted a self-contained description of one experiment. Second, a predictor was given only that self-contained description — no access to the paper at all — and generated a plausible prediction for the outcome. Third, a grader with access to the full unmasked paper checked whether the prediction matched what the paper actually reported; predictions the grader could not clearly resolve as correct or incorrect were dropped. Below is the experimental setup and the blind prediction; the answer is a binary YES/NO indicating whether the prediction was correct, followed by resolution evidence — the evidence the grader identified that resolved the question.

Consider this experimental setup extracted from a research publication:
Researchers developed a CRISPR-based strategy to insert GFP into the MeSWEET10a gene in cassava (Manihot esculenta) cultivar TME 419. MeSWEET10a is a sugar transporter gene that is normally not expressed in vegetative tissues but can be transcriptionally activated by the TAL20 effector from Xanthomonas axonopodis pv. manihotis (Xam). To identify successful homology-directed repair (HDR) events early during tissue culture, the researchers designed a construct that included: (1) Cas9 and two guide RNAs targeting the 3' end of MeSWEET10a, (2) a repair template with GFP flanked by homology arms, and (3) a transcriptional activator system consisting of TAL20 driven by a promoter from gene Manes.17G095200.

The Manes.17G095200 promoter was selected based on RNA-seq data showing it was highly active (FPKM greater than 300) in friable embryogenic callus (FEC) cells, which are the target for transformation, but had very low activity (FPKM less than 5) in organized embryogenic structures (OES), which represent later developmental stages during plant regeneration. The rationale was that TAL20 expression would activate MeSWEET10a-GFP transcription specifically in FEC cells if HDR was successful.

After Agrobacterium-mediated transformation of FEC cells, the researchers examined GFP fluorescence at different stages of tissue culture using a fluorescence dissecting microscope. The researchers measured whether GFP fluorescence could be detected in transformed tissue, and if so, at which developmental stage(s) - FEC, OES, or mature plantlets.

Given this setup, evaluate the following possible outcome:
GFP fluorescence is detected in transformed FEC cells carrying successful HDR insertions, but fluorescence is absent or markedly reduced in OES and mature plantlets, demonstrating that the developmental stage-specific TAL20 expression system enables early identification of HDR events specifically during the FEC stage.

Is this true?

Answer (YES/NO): NO